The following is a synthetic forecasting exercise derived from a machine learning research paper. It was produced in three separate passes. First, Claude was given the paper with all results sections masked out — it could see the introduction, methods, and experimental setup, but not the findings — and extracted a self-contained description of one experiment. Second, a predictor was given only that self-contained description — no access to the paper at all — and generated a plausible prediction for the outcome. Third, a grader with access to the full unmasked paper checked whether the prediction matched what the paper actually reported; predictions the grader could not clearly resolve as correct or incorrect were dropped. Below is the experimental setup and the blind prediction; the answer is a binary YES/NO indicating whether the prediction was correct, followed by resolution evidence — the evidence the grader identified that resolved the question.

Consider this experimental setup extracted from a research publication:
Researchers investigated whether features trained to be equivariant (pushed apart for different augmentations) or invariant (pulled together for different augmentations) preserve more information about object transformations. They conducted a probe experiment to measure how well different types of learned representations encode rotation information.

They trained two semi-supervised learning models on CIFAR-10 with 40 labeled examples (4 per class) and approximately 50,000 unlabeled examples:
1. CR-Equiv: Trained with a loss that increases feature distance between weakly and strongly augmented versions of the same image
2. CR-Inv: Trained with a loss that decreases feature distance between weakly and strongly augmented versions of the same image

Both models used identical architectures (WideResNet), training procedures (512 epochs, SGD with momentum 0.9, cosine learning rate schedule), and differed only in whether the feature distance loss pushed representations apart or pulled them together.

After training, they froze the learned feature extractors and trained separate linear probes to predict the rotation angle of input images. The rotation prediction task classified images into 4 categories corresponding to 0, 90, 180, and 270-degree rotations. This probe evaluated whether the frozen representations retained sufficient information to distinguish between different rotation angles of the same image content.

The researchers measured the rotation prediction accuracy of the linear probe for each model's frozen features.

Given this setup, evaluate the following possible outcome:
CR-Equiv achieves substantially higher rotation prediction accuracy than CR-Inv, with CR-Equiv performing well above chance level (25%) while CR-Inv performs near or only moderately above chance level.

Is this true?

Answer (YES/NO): NO